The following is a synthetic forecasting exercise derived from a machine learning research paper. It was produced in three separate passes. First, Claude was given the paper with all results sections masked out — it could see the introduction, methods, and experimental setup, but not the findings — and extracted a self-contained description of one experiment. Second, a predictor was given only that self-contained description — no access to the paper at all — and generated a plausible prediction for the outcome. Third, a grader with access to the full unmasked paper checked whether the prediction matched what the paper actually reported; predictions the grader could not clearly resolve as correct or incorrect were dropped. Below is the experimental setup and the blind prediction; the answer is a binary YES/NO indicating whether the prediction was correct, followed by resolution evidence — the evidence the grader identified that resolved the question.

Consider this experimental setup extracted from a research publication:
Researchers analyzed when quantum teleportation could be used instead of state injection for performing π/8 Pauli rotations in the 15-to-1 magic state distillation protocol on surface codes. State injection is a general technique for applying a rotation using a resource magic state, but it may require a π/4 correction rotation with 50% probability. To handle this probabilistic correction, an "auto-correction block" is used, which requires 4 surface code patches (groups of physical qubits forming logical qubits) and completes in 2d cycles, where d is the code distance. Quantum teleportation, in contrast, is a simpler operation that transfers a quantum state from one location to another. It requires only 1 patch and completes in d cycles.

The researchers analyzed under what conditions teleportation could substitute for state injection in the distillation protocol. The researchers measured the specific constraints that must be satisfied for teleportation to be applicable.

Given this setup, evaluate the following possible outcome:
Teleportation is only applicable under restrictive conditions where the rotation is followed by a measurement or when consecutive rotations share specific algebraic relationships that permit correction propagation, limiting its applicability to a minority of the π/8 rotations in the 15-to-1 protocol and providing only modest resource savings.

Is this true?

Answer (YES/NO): NO